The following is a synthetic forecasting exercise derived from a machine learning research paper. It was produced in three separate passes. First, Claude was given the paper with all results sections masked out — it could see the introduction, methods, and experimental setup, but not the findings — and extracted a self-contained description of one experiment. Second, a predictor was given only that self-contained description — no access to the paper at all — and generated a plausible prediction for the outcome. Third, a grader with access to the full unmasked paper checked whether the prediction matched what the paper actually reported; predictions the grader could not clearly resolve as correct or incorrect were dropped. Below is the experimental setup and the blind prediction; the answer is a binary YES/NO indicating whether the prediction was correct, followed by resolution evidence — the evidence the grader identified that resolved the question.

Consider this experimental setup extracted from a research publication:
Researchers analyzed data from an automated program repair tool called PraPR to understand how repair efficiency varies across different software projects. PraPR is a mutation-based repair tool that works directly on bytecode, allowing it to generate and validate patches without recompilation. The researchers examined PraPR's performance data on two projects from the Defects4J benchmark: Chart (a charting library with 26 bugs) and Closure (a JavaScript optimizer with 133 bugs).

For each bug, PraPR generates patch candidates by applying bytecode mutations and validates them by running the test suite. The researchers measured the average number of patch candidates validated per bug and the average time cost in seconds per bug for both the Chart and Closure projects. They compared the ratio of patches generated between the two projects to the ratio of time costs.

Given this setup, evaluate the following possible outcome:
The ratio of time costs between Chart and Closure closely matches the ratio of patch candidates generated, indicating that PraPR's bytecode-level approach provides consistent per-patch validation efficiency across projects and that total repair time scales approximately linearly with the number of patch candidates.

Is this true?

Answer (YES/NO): NO